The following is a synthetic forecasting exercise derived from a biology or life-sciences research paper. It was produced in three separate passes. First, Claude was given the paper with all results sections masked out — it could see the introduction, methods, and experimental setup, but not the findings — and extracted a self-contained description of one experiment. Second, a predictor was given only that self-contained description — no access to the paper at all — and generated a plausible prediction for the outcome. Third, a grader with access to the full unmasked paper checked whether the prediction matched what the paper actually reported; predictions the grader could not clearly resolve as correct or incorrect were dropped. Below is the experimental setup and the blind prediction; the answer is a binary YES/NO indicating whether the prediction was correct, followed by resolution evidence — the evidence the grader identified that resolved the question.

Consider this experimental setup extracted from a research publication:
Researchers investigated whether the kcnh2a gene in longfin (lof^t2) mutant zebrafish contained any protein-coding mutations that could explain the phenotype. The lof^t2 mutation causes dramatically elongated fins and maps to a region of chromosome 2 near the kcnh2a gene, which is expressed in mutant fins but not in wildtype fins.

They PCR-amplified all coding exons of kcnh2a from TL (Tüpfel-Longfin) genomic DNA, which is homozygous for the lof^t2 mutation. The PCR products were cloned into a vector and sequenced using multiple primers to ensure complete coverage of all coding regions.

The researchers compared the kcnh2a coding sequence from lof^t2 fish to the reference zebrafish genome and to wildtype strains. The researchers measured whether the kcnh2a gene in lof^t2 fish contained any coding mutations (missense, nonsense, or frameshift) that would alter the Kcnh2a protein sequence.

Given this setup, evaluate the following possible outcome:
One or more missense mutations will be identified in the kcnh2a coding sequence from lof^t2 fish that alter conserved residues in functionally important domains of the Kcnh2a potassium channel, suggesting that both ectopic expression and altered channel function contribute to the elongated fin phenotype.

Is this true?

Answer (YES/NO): NO